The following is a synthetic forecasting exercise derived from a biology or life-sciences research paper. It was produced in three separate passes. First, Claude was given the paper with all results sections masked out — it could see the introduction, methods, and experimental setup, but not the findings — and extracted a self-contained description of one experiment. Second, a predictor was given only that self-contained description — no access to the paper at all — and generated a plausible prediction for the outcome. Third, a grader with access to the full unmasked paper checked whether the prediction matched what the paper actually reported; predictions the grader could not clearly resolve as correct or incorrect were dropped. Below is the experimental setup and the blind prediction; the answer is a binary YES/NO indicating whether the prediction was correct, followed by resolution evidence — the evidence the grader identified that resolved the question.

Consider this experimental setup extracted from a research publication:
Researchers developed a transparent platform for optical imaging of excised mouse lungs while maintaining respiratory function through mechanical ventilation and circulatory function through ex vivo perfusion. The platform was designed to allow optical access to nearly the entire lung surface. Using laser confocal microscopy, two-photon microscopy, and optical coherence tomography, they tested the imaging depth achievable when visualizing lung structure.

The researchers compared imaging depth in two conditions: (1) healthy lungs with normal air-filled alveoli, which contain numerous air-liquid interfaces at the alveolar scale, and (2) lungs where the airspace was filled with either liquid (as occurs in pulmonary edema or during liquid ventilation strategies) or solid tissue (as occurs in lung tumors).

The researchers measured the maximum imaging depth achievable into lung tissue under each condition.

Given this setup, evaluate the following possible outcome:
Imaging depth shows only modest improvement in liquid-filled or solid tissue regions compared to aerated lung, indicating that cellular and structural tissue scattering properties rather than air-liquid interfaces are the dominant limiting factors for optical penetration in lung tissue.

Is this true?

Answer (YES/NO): NO